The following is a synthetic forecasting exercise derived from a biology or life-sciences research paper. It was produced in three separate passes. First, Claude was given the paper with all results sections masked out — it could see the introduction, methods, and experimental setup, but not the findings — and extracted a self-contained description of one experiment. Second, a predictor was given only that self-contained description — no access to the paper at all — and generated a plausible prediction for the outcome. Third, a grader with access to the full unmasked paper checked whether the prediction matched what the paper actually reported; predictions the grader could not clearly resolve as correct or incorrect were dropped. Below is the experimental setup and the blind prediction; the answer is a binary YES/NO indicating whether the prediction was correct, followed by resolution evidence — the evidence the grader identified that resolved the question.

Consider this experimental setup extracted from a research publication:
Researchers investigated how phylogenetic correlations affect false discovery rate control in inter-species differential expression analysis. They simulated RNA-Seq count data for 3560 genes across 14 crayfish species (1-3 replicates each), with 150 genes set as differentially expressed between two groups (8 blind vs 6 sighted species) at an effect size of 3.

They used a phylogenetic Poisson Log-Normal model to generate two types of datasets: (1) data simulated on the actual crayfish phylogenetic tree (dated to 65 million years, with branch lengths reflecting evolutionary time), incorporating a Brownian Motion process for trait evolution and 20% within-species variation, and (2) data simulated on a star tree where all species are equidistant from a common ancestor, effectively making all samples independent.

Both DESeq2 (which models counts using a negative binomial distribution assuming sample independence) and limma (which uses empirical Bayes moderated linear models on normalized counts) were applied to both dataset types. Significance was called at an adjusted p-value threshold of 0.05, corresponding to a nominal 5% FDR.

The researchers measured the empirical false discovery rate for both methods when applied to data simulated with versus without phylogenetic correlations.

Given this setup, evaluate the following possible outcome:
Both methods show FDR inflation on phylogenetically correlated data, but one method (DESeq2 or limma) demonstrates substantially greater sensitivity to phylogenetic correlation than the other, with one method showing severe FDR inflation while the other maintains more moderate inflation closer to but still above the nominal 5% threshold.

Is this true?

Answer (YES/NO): NO